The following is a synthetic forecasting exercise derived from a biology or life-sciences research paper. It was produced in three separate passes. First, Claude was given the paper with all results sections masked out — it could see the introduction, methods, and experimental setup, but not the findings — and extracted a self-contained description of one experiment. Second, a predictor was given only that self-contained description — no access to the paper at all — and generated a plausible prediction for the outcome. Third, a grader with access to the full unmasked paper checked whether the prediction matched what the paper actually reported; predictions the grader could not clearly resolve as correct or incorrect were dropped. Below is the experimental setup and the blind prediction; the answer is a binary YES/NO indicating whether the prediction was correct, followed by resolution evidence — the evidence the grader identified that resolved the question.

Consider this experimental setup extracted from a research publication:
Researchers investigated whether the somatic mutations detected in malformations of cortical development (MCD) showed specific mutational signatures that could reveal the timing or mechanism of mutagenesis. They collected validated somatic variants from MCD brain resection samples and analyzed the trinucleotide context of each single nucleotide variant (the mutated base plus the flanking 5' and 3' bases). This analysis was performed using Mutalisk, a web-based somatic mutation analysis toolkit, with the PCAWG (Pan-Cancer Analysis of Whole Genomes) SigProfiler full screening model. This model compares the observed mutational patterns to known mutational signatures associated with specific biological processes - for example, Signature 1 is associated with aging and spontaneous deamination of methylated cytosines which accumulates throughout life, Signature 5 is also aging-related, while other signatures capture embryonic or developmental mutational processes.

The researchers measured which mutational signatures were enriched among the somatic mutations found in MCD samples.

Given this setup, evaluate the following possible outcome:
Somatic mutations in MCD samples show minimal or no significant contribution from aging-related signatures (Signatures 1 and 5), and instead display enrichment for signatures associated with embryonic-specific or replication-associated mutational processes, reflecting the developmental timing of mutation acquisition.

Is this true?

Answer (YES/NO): NO